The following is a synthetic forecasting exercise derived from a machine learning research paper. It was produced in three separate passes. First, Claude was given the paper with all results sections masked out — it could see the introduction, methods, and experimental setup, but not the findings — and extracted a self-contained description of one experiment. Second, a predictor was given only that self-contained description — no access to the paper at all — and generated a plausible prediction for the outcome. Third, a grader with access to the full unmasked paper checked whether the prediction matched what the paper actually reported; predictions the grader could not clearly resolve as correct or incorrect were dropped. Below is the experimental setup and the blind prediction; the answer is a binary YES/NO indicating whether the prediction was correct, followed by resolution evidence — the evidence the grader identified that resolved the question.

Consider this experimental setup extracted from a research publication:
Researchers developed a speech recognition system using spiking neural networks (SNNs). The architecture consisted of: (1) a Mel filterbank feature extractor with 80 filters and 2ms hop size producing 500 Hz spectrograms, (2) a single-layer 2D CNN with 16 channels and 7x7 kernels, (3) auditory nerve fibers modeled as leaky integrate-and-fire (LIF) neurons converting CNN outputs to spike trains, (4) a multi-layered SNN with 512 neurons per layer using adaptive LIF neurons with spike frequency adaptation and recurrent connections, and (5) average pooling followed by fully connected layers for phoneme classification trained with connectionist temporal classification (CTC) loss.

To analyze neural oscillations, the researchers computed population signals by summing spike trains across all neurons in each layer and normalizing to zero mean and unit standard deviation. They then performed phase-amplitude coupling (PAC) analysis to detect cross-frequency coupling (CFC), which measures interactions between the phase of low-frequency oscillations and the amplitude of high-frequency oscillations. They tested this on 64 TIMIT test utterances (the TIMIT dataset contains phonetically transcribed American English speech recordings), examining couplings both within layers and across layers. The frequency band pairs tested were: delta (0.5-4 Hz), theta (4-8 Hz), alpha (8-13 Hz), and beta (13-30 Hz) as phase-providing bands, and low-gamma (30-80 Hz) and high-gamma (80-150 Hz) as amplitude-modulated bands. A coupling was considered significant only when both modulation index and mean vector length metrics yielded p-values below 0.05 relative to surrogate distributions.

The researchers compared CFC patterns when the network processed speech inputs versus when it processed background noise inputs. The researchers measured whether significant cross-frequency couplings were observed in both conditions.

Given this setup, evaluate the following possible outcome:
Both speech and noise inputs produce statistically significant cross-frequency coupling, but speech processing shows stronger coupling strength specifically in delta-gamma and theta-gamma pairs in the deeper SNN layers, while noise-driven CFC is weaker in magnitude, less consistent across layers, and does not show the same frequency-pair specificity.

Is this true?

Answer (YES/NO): NO